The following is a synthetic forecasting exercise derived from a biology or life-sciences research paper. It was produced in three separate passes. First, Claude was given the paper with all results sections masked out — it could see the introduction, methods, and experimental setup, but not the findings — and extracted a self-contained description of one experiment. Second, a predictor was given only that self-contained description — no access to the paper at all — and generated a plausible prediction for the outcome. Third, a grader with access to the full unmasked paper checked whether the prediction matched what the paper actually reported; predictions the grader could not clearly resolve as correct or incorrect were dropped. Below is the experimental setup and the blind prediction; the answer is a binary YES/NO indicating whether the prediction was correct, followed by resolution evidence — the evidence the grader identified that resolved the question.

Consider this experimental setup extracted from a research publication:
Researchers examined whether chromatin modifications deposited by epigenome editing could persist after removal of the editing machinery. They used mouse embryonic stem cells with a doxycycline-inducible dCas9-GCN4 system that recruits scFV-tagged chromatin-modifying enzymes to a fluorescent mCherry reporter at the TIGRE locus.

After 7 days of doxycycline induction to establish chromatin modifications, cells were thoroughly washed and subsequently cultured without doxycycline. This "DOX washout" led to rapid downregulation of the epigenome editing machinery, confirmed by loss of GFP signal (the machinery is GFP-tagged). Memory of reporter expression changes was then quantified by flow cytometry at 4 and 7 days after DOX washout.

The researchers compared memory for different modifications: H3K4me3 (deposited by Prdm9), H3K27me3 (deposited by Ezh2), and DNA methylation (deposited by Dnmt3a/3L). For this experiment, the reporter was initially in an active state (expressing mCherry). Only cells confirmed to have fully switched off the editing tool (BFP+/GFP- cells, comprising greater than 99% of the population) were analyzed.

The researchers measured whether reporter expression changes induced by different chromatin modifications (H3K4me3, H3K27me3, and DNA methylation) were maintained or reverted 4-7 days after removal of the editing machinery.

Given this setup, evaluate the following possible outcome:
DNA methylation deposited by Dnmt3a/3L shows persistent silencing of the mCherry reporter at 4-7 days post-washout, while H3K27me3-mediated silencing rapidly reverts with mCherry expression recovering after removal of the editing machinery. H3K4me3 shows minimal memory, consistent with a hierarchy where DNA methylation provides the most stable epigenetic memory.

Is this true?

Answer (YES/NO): NO